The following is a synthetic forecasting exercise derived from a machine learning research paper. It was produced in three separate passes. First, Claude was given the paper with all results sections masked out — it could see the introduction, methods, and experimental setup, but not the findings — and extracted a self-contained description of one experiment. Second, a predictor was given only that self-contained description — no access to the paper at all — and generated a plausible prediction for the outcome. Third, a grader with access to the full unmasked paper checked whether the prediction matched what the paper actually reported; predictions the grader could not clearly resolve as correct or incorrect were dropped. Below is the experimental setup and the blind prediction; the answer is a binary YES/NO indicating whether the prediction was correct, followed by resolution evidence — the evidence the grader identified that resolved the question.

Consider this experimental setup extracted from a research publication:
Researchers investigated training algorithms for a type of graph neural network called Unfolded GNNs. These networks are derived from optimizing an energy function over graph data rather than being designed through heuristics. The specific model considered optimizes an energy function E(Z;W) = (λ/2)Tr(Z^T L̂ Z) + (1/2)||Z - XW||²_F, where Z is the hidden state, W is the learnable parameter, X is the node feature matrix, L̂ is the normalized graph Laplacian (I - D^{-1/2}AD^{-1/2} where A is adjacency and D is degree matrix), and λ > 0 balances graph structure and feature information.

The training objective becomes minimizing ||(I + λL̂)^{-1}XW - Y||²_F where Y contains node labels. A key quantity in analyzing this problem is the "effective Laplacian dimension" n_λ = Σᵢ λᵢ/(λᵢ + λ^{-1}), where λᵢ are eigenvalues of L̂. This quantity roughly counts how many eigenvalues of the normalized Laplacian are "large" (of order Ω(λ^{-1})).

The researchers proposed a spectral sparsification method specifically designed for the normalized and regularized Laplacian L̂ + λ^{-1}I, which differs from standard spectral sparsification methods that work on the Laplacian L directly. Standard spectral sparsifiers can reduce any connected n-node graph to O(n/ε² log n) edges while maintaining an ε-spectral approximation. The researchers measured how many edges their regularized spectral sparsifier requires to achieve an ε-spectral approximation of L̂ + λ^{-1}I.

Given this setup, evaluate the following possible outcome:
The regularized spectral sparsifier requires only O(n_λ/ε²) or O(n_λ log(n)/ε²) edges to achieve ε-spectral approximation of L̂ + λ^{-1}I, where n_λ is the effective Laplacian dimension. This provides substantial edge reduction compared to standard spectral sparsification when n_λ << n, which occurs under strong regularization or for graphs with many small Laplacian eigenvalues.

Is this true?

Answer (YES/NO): YES